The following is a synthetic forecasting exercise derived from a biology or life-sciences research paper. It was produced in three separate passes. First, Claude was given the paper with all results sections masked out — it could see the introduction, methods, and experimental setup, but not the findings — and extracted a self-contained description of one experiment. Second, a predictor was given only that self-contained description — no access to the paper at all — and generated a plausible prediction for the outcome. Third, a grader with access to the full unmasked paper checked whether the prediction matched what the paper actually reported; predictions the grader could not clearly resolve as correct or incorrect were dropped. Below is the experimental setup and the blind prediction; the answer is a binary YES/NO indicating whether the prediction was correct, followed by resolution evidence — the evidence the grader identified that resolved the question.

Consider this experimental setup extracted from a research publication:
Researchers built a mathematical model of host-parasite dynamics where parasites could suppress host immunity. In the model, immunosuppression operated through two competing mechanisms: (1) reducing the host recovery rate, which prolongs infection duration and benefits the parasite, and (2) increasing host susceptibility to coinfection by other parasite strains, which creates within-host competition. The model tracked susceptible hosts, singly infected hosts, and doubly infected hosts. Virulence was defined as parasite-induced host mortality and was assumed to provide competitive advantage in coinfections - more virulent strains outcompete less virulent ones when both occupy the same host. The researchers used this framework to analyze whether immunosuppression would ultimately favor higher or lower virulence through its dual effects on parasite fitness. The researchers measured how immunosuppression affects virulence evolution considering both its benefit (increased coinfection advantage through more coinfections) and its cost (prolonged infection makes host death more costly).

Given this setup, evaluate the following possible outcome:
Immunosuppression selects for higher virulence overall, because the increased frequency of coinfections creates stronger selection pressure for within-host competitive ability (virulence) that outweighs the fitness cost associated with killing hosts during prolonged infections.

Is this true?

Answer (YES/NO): YES